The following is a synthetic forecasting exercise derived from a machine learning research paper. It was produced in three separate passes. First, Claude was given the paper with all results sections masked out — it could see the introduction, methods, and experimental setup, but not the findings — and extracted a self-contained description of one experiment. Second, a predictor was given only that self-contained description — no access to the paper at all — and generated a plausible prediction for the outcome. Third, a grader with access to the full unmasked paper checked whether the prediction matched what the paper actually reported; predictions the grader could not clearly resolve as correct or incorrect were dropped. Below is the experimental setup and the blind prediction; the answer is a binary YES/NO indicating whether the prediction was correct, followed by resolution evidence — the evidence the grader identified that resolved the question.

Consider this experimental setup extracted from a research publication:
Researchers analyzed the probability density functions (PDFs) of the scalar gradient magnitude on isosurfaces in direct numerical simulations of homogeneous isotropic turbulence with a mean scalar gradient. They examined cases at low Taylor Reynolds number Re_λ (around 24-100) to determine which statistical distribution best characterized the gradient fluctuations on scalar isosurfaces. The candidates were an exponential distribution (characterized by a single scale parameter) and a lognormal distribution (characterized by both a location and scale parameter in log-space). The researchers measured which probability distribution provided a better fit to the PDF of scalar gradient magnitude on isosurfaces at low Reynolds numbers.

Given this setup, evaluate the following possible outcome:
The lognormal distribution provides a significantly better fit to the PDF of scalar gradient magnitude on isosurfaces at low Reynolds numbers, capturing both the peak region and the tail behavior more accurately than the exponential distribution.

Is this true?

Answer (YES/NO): NO